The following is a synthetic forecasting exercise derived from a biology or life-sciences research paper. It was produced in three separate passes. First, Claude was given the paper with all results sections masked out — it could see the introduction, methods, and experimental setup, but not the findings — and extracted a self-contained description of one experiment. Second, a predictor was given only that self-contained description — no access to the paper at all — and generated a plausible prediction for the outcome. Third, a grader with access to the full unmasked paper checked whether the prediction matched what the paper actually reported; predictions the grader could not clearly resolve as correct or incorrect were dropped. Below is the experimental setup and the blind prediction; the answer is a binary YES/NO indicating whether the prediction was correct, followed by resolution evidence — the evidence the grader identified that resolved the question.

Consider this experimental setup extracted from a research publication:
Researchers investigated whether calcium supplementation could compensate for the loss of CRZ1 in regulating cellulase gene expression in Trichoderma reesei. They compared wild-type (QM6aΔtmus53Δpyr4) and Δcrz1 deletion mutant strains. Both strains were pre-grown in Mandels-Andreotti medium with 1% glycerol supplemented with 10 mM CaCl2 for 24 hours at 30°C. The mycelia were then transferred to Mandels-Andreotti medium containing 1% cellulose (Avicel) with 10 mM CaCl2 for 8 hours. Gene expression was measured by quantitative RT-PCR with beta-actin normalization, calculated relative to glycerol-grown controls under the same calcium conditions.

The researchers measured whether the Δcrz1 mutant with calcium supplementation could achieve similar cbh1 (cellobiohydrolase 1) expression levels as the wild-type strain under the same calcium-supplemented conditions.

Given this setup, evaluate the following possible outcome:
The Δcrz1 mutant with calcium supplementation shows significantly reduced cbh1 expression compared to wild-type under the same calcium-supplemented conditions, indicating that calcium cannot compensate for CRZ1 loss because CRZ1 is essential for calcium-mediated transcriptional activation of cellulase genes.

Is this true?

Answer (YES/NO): NO